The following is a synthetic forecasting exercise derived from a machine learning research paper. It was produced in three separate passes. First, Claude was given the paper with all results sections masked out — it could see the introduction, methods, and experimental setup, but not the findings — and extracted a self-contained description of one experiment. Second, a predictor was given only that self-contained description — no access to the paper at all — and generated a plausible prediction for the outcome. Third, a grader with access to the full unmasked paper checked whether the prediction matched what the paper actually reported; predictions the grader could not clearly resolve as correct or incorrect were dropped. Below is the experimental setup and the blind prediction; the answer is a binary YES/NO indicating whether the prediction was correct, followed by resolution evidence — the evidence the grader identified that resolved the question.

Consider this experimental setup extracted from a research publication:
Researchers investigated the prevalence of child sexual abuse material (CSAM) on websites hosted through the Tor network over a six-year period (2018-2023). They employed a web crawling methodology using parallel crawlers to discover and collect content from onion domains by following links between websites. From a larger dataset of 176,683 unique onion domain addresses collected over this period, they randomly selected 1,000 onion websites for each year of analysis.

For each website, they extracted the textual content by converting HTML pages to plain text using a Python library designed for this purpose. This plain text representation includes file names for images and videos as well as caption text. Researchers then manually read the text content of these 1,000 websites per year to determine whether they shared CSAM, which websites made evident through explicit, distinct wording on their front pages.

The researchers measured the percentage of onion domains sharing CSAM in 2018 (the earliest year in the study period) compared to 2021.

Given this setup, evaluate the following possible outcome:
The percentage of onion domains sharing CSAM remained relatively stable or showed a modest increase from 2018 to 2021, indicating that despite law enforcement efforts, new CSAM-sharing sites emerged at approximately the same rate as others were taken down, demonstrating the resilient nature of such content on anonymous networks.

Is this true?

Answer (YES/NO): NO